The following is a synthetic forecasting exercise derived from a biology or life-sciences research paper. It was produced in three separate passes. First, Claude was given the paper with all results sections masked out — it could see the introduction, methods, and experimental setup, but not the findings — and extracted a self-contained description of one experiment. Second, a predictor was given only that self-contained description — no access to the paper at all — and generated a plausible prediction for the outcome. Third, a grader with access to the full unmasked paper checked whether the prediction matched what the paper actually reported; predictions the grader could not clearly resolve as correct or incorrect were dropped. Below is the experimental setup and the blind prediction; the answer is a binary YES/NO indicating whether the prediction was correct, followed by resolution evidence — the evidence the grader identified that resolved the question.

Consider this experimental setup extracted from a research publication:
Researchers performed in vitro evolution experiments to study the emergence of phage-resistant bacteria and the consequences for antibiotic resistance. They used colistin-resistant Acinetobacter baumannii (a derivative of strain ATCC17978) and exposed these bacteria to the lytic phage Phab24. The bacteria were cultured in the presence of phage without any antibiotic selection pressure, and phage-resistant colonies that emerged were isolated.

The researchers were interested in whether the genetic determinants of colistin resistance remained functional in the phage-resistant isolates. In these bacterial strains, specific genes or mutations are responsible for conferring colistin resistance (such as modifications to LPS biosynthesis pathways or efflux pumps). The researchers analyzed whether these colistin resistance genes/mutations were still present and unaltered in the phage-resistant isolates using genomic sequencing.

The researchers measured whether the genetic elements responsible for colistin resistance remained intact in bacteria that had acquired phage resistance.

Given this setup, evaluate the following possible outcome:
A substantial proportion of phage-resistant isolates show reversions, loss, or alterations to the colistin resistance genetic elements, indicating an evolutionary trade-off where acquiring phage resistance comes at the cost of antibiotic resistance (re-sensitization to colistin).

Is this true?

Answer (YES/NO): NO